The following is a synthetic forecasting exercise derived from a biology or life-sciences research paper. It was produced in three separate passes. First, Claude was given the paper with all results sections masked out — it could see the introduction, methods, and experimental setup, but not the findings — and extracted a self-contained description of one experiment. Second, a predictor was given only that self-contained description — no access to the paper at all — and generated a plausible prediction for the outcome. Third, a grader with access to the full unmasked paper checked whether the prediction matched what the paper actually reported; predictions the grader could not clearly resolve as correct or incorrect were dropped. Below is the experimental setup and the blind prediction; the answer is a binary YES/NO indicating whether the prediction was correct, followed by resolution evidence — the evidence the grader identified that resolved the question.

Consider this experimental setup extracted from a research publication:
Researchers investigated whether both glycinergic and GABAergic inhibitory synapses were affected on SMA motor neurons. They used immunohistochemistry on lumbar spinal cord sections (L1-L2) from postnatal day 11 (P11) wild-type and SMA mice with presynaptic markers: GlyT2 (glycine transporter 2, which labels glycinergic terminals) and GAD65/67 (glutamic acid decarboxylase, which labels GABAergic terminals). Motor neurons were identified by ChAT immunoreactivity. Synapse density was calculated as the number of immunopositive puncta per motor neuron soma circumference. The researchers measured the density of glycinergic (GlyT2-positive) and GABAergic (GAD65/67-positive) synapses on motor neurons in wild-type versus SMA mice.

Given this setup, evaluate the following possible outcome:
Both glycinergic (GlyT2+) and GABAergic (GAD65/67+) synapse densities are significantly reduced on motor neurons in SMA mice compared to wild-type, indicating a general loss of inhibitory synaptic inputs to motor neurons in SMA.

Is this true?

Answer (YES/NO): NO